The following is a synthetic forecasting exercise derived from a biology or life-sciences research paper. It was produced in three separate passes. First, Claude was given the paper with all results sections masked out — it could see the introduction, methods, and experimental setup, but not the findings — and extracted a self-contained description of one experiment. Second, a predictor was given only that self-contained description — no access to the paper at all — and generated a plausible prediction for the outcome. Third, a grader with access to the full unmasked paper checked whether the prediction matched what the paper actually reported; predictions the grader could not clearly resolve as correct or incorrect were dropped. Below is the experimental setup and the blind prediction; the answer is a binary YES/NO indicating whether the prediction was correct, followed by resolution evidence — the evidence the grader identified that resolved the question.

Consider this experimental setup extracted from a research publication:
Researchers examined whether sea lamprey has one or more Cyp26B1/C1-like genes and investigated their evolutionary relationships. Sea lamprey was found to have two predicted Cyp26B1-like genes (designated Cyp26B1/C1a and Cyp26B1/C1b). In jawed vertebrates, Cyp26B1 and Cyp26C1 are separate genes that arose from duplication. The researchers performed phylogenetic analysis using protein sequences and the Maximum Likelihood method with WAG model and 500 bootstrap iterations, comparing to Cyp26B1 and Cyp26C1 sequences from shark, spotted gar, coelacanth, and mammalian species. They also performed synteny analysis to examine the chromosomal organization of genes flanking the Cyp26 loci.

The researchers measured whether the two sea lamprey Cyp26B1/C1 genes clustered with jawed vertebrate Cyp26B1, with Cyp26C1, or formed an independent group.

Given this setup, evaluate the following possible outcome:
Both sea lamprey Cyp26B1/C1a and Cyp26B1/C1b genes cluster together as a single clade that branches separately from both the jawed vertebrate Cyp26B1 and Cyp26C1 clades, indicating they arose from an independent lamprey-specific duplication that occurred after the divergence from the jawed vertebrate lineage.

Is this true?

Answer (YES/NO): NO